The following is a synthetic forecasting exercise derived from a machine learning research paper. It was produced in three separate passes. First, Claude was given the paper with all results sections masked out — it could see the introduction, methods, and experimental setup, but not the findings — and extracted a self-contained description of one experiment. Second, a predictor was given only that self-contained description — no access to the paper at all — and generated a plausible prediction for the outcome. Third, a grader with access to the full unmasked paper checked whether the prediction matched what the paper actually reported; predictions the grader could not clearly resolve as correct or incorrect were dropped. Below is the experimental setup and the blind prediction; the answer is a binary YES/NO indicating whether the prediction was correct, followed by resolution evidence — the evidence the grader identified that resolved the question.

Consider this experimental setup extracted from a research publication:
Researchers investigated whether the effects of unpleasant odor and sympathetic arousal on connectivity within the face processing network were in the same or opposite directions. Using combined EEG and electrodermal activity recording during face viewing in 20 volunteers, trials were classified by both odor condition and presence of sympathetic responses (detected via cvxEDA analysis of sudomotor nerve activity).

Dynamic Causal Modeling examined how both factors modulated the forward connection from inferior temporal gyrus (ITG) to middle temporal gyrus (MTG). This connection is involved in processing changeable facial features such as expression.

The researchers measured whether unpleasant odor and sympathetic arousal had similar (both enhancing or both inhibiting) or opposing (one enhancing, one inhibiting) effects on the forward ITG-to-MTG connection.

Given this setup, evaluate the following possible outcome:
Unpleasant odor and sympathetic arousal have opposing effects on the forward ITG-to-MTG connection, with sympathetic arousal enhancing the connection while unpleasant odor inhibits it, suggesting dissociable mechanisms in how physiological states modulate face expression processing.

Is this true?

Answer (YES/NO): NO